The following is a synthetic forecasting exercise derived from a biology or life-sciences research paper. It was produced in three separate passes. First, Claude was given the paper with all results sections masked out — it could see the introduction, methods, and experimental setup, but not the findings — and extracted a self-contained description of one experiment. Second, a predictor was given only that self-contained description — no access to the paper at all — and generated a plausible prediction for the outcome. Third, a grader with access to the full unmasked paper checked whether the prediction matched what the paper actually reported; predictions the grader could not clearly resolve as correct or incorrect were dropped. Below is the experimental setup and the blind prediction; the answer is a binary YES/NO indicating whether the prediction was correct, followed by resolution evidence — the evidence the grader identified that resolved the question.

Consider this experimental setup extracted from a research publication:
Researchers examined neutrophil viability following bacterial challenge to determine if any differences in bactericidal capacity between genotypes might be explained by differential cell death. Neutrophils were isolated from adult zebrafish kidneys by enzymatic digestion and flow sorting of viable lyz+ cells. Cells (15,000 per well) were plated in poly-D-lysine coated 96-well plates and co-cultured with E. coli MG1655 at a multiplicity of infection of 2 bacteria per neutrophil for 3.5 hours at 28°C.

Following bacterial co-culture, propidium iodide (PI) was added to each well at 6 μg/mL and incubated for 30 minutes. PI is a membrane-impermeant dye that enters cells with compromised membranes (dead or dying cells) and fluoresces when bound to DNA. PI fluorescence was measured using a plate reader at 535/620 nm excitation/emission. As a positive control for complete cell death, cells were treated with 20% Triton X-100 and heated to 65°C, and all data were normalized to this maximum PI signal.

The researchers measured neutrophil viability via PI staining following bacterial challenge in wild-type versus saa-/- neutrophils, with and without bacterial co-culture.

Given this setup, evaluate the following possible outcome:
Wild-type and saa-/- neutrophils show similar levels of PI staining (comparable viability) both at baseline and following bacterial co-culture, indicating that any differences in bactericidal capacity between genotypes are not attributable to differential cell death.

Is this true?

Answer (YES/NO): YES